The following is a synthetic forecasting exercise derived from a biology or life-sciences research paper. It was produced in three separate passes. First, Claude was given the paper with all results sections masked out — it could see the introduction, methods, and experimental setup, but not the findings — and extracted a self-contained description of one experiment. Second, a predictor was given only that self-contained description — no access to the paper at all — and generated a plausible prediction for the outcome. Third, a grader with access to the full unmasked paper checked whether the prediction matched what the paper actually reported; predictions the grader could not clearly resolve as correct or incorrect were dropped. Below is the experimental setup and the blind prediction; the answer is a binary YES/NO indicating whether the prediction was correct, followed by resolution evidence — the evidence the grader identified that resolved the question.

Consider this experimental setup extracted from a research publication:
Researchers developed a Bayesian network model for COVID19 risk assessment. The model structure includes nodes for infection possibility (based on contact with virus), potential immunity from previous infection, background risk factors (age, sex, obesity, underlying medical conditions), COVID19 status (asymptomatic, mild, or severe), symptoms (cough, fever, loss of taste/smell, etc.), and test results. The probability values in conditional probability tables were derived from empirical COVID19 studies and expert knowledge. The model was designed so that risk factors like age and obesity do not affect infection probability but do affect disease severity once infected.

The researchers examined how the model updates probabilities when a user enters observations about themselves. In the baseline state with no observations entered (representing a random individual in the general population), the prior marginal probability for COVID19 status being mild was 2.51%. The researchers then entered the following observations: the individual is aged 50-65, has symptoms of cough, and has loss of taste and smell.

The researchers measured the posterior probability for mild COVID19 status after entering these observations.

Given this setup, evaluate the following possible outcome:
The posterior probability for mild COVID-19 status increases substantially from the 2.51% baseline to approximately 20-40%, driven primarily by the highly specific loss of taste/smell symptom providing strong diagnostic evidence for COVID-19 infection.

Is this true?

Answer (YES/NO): NO